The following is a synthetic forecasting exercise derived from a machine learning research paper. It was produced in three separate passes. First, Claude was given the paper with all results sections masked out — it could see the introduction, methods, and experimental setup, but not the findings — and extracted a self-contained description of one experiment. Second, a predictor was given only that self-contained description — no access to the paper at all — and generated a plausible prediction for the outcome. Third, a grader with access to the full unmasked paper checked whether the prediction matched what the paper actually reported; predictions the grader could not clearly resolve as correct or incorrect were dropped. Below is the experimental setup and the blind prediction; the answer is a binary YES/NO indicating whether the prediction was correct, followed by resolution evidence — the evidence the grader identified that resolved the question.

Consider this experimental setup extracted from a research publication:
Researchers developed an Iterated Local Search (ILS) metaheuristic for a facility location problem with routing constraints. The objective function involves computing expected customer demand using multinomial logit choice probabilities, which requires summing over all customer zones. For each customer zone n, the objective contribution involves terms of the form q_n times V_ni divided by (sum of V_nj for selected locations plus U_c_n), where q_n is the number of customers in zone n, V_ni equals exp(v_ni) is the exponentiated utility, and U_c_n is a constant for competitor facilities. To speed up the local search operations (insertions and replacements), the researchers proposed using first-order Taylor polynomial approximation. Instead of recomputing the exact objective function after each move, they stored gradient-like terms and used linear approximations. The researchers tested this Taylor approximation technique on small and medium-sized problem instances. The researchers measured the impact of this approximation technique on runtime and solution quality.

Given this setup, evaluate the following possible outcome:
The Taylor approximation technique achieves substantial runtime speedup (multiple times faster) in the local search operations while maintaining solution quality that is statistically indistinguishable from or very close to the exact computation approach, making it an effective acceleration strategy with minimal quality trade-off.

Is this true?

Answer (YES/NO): NO